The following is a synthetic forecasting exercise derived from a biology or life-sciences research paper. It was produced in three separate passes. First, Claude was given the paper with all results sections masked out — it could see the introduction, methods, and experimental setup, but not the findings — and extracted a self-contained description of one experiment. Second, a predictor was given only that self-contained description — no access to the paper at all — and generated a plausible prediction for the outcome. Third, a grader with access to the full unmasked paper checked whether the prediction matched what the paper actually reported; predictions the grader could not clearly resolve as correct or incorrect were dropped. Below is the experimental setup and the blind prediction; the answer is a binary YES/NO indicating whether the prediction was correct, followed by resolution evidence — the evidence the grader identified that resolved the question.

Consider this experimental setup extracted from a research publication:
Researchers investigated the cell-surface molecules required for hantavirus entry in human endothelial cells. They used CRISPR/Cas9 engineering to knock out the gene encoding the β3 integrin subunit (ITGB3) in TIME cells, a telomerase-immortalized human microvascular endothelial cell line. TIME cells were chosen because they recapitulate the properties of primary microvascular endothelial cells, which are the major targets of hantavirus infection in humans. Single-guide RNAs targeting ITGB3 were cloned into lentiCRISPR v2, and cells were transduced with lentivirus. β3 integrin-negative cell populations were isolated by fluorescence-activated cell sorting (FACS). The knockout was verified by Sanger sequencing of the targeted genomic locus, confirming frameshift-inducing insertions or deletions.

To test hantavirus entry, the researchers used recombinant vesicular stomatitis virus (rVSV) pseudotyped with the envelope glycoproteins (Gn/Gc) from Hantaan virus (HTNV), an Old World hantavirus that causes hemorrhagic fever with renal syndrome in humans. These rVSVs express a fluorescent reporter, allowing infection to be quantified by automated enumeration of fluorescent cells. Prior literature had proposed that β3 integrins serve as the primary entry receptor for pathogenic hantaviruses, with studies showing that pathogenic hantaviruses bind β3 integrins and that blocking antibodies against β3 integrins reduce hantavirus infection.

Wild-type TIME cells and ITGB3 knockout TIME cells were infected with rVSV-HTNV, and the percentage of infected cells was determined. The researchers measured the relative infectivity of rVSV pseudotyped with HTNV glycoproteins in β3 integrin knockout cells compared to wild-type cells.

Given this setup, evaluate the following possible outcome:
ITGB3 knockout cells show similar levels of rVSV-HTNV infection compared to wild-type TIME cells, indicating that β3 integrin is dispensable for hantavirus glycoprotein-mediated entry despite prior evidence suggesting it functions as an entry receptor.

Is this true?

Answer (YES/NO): YES